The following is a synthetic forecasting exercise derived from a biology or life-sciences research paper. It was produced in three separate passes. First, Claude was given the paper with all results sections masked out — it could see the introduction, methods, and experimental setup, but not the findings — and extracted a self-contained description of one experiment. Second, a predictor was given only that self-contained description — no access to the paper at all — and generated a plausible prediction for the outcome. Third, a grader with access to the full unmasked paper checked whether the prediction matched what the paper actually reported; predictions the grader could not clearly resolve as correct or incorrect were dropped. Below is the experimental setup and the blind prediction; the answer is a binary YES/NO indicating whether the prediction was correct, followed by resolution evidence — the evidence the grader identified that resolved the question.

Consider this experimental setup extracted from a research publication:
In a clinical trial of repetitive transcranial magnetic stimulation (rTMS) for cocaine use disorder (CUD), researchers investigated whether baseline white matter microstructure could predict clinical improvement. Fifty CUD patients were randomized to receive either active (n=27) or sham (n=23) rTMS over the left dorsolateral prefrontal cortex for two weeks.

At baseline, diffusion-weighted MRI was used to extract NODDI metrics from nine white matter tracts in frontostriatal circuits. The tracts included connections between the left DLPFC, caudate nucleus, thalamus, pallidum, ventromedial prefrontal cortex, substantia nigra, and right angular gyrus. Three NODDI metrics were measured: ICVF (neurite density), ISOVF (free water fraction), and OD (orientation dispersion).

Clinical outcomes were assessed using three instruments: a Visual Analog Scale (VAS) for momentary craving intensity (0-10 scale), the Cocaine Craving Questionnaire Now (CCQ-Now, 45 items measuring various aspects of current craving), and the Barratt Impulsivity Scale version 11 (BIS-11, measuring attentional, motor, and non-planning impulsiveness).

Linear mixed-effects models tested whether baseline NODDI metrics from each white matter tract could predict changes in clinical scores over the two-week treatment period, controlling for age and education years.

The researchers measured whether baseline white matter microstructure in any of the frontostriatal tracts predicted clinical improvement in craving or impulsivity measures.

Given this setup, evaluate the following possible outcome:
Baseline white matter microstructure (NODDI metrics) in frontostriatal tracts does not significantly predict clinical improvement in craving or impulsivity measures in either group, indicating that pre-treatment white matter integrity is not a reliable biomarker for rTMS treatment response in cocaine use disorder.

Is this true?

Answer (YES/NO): NO